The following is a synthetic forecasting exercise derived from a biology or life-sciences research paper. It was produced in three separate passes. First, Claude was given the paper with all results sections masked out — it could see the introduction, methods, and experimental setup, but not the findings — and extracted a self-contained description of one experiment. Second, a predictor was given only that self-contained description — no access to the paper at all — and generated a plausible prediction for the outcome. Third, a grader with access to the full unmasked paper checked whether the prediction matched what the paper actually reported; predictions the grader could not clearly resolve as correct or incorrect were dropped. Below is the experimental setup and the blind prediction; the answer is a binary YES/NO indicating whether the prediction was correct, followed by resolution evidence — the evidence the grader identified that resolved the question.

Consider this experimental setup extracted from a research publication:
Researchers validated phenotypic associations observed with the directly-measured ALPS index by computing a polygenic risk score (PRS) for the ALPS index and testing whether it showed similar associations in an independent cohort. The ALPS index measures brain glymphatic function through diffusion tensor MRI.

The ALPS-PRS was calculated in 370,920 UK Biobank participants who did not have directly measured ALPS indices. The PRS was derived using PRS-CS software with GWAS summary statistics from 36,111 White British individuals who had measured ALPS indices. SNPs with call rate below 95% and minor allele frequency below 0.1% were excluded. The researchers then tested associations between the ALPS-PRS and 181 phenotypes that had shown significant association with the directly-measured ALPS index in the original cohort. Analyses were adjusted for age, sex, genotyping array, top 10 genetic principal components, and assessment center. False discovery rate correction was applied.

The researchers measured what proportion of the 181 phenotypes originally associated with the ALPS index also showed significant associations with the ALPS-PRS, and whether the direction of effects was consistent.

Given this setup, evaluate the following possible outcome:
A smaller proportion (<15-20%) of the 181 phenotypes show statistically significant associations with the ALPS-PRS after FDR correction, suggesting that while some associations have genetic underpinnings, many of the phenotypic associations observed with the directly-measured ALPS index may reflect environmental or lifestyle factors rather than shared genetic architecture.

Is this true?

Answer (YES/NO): NO